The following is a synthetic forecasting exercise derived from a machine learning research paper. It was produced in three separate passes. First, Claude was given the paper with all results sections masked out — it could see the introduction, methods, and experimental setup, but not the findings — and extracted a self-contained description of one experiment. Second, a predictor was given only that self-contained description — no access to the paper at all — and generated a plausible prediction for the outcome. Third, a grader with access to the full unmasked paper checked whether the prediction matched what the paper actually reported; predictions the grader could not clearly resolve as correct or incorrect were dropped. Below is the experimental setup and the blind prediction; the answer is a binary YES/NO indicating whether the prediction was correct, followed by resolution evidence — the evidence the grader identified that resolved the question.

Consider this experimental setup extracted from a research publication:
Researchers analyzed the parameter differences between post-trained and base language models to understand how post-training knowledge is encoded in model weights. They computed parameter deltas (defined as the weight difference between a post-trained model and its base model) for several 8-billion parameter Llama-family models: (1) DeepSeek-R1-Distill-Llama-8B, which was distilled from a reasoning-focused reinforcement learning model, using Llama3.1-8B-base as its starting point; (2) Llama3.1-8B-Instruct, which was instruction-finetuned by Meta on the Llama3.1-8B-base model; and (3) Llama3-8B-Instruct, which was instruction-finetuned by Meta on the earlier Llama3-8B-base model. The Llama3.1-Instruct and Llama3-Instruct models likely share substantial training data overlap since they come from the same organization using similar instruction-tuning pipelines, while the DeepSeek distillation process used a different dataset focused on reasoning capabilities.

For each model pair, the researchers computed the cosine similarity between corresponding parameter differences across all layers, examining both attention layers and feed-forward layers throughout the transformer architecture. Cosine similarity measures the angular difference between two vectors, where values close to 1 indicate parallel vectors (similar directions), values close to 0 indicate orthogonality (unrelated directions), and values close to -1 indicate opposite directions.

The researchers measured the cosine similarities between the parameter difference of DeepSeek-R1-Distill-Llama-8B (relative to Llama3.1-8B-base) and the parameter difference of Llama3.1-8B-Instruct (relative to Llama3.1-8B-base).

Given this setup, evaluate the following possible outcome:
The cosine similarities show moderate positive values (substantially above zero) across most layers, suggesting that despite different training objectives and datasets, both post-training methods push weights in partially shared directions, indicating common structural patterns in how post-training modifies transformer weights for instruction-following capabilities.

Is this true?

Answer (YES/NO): NO